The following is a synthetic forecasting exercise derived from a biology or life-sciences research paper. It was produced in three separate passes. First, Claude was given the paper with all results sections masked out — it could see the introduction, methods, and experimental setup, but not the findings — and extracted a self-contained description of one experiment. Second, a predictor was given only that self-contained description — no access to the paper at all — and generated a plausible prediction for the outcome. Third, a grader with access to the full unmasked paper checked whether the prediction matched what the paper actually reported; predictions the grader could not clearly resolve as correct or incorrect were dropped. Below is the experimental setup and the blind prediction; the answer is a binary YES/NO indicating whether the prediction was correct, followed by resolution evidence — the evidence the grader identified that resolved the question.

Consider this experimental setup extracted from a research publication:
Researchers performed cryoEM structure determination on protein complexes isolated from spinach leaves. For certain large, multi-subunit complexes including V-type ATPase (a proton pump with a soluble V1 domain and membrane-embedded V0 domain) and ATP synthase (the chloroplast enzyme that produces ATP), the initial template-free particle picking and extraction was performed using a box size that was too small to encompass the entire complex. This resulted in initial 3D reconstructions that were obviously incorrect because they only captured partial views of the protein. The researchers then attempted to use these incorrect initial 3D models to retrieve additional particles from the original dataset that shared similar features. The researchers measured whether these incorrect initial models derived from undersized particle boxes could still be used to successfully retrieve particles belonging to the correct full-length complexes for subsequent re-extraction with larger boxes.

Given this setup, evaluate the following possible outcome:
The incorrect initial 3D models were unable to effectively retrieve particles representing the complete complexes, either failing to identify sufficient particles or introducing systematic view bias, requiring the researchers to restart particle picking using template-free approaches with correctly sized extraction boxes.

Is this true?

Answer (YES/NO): NO